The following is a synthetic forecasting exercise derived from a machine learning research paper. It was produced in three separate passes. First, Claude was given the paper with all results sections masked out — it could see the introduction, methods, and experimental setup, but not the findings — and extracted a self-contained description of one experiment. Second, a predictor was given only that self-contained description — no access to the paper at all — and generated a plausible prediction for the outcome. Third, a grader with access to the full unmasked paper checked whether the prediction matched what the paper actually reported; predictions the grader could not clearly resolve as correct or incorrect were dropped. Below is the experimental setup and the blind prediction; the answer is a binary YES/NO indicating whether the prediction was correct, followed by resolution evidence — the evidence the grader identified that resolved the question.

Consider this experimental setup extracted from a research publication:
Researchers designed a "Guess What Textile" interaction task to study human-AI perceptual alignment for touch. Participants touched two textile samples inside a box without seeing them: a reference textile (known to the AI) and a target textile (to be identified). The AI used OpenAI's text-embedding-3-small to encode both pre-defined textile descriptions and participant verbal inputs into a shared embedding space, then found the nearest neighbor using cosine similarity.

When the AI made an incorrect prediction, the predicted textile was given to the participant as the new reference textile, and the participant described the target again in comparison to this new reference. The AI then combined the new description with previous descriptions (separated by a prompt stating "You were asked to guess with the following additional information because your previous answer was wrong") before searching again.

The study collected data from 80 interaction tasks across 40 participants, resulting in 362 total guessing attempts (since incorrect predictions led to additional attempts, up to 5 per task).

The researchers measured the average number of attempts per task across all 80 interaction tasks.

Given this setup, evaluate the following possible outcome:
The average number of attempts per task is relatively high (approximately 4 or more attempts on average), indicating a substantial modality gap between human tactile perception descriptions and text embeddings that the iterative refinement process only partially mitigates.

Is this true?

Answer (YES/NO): YES